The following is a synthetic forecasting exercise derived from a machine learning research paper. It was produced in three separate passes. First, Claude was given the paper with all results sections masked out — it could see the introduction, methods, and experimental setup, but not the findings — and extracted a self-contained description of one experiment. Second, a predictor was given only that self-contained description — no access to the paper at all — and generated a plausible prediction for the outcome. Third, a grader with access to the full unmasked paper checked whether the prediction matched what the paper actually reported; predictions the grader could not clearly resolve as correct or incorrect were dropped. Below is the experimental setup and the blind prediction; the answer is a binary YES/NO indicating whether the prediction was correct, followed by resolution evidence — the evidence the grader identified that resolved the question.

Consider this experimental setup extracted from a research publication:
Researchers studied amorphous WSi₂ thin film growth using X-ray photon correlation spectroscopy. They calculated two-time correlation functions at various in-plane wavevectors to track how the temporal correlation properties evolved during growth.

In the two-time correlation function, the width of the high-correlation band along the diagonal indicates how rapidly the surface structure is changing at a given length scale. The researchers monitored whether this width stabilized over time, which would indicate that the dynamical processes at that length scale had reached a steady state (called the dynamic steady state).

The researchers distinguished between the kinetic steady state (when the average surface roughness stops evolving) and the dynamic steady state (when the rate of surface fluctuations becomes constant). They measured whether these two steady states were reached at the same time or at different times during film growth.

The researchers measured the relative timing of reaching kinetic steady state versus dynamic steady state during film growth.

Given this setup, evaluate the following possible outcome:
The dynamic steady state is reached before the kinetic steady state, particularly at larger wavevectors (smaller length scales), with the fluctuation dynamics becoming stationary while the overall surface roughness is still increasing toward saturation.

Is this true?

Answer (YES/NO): NO